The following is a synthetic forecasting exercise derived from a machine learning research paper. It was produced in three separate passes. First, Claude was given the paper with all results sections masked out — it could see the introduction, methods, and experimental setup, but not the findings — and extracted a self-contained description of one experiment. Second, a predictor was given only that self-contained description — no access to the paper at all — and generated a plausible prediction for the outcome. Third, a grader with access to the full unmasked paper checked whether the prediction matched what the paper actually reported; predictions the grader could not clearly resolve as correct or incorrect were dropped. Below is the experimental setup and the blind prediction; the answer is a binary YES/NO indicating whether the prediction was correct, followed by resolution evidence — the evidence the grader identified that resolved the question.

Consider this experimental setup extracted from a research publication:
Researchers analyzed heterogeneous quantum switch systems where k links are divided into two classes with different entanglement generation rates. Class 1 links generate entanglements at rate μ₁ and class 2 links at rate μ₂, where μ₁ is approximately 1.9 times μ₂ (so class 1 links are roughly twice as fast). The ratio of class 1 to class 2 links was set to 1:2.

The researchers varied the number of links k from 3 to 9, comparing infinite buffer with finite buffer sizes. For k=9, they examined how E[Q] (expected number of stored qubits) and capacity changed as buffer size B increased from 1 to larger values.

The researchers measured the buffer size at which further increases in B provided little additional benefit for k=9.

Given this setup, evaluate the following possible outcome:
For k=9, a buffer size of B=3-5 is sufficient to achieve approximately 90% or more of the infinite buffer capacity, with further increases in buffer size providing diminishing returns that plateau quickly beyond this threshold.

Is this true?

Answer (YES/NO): NO